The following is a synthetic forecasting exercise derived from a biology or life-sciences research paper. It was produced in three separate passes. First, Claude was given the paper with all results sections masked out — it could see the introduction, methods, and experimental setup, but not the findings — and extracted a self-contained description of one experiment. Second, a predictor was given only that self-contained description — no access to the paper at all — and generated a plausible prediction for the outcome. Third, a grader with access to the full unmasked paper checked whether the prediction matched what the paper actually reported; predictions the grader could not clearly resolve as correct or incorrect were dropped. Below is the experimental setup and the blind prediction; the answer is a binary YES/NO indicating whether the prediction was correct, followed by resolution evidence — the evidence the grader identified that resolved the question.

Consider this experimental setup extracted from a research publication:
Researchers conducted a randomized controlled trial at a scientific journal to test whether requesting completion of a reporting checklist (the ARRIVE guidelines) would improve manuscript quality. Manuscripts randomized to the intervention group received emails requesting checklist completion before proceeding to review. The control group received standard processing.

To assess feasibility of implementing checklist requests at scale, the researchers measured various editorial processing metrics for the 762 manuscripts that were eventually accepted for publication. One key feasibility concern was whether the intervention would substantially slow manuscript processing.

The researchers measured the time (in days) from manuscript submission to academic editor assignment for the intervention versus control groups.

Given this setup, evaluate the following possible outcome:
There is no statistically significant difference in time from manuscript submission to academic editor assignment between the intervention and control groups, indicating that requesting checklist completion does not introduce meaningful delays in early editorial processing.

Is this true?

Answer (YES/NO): NO